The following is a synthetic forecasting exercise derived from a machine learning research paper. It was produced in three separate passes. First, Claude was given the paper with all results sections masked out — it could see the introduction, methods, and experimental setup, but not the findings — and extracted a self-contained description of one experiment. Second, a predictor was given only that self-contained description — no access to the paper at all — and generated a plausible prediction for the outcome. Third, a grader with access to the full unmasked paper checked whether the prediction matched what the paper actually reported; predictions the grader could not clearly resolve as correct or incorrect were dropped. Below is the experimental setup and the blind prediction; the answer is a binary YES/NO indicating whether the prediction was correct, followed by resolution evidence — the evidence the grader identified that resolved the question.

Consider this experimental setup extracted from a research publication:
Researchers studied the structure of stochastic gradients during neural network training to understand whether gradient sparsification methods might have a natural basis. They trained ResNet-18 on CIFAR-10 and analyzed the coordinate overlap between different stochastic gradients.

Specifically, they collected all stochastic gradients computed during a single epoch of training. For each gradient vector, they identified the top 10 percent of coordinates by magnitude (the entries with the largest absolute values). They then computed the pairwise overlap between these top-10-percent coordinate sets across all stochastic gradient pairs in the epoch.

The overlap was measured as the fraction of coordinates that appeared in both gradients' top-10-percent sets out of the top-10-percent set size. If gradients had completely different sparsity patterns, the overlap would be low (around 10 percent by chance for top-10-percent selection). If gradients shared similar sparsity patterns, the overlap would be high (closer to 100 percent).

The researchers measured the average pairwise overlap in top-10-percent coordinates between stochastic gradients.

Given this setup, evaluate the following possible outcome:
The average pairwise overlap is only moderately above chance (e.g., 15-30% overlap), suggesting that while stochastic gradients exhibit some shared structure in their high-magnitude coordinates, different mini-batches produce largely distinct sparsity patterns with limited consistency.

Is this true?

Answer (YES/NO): NO